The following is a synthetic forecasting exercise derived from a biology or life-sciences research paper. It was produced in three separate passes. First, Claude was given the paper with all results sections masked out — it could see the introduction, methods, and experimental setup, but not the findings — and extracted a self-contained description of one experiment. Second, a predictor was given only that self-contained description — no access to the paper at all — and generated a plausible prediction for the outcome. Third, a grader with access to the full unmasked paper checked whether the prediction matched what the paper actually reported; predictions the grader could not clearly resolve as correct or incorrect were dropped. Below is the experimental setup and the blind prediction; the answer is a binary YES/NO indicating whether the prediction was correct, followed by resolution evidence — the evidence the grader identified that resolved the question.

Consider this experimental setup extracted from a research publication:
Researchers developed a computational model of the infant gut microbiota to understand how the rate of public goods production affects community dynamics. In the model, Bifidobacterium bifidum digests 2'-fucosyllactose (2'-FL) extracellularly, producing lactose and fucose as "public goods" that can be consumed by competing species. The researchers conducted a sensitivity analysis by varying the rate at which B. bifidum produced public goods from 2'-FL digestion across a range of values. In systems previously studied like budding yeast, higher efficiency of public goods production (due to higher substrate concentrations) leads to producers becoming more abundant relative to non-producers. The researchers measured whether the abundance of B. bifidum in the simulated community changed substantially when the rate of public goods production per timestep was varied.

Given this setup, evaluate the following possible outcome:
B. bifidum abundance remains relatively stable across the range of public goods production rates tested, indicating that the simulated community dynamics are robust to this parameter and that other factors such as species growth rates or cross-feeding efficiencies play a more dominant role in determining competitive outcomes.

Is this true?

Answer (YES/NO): YES